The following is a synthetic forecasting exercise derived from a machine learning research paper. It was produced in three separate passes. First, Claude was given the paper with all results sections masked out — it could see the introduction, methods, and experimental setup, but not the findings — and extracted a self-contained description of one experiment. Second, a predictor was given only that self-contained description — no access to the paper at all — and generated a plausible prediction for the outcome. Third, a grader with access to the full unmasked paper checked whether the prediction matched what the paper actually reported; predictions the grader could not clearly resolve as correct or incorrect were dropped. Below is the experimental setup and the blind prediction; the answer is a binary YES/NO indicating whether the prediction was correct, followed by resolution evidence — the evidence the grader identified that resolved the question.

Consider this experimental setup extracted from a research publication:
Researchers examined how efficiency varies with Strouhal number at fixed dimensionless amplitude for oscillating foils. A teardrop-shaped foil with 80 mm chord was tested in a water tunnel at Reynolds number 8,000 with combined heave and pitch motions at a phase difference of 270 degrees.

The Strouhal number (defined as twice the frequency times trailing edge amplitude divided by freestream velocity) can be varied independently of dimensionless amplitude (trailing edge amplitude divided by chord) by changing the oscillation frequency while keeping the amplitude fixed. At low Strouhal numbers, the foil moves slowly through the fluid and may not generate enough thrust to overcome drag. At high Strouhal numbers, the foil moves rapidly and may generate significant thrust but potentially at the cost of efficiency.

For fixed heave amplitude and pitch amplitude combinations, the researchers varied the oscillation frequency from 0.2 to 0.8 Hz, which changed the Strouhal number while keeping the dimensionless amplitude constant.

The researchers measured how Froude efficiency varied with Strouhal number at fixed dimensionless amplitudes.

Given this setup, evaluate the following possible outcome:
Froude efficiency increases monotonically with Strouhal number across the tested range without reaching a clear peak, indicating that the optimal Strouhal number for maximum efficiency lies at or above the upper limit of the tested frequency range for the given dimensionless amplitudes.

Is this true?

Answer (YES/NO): NO